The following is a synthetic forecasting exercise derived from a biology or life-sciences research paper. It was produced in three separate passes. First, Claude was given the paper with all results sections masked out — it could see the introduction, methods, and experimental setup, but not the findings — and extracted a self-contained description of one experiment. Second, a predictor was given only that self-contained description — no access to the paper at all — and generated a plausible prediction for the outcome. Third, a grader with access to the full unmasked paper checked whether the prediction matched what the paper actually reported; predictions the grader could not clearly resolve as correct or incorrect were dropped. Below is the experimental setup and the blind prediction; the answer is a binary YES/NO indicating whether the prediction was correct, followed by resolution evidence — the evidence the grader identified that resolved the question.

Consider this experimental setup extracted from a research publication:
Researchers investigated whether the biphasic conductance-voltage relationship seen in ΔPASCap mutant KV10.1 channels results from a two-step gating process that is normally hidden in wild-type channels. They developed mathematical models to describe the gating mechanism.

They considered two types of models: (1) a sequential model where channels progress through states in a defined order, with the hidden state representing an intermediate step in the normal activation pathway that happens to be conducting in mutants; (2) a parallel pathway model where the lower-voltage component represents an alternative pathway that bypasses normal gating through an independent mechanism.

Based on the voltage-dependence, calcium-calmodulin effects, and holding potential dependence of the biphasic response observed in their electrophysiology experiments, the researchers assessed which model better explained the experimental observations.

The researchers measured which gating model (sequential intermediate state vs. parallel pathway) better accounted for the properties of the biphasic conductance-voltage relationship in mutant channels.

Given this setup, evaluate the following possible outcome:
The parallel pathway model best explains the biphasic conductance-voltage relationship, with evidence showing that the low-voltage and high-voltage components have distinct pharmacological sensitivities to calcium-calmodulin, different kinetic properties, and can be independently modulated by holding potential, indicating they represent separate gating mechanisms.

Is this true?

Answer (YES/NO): NO